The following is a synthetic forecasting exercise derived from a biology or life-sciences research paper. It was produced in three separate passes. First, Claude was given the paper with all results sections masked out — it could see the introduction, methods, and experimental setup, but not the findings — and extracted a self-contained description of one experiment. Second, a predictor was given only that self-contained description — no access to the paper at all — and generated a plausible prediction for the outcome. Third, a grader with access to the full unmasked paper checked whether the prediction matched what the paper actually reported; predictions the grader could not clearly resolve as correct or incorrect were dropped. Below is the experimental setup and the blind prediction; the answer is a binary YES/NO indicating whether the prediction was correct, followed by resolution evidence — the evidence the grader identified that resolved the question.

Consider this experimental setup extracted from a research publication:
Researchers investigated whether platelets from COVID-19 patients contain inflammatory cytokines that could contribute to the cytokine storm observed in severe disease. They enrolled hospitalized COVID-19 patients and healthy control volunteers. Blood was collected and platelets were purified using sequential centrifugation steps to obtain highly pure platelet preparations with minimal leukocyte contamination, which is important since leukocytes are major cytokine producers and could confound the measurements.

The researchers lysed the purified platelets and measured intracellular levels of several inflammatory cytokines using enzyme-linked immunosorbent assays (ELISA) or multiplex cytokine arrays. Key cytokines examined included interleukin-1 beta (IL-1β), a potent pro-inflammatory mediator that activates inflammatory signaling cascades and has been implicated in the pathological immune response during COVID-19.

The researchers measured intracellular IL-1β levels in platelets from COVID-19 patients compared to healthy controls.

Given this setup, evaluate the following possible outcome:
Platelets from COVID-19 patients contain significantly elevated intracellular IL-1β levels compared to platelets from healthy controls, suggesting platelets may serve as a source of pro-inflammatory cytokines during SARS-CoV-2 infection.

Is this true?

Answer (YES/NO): NO